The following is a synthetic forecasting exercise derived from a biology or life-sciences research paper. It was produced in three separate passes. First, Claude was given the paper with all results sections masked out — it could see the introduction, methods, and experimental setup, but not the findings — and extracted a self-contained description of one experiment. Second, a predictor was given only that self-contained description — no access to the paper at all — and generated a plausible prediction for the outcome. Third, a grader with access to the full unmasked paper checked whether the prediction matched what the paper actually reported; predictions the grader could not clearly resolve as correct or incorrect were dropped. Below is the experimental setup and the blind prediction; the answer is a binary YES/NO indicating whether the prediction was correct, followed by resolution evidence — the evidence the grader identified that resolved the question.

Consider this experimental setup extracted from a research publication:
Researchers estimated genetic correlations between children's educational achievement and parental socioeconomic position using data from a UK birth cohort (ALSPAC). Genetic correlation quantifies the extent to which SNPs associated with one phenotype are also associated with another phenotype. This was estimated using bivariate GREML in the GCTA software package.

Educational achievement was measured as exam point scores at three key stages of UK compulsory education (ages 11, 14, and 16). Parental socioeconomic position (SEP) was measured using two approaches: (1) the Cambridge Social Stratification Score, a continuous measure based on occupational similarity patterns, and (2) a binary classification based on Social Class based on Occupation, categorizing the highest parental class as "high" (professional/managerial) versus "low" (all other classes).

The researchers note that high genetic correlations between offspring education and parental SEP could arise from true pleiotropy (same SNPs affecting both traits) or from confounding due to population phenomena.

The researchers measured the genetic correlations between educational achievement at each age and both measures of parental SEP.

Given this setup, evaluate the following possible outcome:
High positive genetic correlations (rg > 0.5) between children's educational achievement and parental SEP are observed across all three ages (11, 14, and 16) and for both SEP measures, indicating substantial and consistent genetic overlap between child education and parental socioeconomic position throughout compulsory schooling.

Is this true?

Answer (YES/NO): YES